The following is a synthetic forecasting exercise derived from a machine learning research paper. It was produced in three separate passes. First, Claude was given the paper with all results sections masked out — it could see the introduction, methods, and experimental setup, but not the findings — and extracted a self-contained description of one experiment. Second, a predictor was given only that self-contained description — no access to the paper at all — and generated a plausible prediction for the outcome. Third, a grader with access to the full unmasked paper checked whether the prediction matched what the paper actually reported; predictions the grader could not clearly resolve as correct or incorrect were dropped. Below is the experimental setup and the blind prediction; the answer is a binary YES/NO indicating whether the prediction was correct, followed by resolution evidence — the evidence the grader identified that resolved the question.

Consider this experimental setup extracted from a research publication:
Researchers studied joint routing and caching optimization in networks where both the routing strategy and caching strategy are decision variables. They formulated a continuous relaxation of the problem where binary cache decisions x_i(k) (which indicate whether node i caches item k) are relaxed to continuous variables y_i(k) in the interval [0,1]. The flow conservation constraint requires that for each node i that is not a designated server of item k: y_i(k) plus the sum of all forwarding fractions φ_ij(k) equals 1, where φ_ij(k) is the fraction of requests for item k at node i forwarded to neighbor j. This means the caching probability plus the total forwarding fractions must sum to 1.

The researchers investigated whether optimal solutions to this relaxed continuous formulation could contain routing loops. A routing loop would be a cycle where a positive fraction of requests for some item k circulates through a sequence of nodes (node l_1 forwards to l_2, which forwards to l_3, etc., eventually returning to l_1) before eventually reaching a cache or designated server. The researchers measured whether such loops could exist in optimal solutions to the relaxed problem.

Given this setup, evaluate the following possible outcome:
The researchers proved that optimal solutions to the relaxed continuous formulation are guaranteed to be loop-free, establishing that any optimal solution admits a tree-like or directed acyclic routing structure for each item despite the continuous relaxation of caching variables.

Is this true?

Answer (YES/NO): NO